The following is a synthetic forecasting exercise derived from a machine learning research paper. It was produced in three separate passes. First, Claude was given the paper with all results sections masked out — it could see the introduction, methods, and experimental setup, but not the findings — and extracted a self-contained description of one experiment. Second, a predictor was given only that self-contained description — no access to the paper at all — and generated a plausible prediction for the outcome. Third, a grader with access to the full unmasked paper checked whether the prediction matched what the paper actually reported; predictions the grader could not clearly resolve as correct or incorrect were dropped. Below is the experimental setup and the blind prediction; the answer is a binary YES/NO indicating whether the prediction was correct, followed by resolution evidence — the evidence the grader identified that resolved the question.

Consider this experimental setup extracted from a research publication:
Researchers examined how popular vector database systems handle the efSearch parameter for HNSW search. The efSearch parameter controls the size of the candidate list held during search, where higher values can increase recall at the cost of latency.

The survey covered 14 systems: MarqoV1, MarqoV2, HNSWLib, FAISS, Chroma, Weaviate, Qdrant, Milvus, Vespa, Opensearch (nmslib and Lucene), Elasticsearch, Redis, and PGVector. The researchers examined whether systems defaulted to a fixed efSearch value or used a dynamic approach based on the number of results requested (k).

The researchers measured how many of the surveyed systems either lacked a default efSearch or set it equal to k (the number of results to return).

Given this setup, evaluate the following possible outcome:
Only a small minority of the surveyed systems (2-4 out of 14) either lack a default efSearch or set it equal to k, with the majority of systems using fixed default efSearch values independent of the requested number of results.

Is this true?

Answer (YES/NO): NO